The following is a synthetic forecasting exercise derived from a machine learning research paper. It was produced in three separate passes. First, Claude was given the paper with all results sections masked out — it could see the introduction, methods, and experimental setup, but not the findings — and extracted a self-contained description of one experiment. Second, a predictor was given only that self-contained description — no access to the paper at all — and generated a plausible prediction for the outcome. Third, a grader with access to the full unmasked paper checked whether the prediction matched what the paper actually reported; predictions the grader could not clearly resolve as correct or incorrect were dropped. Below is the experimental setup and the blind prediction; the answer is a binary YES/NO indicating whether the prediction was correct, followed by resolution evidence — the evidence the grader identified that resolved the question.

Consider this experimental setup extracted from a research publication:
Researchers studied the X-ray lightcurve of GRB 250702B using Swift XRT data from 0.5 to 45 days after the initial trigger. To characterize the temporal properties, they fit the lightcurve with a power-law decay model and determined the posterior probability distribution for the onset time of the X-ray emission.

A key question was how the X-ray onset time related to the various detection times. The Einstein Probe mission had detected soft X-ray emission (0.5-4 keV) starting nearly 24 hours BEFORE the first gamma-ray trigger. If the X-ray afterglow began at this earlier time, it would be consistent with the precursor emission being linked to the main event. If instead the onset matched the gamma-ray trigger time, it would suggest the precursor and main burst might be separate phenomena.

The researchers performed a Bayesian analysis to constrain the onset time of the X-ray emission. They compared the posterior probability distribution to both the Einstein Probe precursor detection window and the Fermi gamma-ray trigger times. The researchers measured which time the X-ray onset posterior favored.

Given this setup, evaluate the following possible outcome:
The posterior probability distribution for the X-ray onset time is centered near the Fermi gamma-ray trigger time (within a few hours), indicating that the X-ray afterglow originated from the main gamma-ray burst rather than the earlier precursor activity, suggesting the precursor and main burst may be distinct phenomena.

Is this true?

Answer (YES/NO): YES